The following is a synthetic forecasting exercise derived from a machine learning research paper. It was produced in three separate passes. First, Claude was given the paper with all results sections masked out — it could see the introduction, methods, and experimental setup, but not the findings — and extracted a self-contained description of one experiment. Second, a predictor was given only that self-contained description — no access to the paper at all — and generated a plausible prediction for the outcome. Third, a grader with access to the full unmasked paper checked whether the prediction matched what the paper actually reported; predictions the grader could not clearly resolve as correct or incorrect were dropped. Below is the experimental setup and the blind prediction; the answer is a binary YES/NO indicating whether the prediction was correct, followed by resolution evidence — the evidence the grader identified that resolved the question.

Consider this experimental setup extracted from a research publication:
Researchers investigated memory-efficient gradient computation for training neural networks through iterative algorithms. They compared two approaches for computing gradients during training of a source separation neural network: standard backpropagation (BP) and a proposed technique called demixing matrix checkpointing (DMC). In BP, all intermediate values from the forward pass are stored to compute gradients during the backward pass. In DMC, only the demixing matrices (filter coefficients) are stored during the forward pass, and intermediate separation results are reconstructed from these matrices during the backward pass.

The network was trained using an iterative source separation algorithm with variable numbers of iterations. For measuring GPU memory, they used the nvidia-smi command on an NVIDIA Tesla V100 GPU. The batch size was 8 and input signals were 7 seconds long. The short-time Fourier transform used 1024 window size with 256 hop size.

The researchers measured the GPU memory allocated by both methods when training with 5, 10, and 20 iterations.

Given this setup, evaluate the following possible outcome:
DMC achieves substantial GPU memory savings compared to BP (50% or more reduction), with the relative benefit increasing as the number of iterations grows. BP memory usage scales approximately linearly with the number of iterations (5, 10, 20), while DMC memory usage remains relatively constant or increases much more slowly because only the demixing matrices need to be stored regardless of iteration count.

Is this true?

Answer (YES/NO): YES